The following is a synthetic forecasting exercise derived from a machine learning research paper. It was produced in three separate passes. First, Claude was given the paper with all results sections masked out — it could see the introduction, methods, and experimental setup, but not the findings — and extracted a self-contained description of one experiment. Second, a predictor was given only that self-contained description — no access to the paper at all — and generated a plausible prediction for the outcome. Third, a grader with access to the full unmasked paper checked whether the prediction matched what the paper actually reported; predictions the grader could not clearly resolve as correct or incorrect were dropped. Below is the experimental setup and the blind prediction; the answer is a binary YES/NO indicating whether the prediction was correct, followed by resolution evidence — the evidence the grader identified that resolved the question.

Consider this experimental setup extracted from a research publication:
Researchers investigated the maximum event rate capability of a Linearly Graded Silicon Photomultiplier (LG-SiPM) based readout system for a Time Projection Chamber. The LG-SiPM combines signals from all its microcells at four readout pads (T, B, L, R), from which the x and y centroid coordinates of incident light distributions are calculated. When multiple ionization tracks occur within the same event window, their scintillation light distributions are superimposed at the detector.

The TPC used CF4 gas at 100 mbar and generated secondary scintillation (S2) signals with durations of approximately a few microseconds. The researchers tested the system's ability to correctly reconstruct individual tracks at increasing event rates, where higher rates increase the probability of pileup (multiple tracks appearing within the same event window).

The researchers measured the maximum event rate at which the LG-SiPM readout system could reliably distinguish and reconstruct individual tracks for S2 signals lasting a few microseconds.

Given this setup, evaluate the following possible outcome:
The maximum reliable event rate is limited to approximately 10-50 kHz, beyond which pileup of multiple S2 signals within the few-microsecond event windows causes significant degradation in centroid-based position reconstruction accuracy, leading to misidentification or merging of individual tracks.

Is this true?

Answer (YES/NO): NO